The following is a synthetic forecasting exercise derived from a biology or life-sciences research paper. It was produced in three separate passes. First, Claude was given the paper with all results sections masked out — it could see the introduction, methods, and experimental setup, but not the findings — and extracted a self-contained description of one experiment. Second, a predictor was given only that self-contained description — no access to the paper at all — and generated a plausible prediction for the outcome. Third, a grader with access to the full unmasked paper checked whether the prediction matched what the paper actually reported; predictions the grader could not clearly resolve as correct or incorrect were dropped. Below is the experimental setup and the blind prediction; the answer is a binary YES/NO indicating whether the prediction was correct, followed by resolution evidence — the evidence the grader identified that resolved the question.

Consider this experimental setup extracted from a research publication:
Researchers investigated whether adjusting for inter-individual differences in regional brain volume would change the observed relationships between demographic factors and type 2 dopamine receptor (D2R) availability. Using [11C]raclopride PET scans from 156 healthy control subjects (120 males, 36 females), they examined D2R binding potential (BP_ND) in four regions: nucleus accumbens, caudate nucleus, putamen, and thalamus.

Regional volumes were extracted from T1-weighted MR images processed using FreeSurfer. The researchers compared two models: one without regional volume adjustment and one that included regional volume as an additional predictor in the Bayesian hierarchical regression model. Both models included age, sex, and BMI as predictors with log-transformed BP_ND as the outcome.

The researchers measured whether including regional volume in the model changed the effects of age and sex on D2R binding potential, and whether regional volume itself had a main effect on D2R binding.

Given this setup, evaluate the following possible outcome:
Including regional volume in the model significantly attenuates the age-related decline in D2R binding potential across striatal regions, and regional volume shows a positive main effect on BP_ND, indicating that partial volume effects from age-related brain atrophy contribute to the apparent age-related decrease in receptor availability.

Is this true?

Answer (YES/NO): NO